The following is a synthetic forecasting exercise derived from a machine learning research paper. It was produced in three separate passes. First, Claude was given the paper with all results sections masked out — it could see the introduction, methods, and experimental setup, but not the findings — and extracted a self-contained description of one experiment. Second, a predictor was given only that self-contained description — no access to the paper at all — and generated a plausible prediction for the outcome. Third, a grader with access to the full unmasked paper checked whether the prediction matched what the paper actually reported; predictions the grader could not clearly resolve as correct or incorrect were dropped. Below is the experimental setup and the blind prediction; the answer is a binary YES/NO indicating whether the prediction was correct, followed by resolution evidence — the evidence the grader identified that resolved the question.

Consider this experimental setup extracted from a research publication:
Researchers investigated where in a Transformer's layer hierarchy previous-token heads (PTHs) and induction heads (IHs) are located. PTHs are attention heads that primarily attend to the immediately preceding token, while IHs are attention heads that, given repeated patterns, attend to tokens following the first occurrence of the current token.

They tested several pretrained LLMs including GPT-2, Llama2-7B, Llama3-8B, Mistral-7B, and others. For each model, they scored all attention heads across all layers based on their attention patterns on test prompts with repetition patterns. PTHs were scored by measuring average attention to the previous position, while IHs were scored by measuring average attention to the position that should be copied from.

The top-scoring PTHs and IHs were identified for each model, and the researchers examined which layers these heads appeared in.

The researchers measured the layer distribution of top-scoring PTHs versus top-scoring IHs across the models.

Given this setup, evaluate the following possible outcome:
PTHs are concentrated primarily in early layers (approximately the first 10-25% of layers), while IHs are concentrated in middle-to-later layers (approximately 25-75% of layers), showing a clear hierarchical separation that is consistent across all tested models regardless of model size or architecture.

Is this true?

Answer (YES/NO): NO